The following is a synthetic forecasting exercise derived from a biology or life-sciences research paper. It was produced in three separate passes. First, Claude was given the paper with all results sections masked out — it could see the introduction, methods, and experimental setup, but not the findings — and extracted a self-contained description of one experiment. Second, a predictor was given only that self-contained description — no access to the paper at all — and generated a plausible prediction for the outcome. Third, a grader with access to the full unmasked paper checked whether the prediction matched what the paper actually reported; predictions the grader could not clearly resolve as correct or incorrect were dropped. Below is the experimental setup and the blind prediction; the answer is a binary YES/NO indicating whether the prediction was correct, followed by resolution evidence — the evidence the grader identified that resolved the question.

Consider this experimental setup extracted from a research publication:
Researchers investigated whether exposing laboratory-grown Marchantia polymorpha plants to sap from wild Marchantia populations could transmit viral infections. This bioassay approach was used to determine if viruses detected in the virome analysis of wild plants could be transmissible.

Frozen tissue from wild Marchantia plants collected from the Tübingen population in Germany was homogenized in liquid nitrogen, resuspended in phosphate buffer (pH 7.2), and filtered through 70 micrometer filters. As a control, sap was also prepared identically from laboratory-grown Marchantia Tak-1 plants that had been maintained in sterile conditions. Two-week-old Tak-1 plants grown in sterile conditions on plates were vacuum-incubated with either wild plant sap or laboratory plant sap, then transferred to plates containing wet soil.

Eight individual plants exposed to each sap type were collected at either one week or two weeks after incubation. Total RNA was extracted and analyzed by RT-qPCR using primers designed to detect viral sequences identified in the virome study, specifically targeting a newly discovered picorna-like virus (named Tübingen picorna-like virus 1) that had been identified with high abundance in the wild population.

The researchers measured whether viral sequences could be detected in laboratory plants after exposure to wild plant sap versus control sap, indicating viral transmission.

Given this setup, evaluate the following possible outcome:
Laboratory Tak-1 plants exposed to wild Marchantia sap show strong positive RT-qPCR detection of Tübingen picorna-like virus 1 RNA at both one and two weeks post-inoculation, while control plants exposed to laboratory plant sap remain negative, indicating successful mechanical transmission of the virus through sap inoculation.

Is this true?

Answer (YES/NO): YES